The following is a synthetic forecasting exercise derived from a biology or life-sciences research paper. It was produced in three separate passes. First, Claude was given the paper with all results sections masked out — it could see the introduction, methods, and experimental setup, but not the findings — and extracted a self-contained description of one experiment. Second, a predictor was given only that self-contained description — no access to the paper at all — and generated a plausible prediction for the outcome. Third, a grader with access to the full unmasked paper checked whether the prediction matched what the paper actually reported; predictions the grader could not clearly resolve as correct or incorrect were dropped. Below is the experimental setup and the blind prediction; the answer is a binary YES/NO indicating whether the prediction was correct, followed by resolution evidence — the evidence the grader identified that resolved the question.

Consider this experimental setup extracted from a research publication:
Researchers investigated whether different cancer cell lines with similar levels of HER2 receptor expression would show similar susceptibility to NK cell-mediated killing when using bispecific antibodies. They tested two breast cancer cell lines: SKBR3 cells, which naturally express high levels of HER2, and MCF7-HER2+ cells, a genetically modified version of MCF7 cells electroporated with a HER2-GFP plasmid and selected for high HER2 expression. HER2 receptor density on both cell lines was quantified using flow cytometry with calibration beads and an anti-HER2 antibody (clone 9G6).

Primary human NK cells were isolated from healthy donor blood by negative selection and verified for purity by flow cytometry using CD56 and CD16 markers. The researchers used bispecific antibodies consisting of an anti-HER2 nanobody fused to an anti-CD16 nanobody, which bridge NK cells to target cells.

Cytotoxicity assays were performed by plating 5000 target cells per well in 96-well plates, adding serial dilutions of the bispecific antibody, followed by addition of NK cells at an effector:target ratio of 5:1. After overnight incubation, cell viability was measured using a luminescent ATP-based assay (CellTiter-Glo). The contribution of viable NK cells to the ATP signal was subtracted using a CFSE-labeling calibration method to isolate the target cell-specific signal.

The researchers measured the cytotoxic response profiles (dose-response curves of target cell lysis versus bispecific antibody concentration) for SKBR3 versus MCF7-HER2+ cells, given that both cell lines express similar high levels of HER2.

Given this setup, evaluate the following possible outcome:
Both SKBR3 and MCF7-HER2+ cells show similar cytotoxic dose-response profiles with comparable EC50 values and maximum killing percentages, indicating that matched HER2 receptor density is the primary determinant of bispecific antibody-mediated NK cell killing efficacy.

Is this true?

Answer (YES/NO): YES